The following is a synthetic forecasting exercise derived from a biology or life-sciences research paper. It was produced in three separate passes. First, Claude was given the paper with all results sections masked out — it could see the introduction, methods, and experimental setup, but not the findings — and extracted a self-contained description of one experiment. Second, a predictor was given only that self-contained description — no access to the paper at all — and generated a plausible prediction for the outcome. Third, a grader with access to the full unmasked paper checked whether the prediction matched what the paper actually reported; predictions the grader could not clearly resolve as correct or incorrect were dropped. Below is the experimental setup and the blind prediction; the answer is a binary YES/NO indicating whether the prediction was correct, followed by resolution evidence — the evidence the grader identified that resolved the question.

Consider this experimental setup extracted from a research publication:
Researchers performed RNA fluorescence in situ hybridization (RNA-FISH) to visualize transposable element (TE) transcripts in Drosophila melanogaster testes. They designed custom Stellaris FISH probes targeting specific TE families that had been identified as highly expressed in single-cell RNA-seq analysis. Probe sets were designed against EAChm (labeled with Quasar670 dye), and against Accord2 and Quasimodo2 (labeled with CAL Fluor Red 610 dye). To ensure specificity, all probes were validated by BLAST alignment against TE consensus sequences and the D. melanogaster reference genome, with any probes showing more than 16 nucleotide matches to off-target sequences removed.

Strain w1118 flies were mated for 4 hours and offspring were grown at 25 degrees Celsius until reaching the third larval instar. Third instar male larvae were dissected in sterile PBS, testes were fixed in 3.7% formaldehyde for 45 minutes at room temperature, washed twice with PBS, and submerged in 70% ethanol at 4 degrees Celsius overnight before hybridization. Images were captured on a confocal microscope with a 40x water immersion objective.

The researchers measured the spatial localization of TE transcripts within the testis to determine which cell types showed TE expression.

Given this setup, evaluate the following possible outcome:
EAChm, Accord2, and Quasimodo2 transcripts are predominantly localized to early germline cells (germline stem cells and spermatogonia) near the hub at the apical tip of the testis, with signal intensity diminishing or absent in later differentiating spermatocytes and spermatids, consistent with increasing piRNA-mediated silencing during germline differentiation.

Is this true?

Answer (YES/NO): NO